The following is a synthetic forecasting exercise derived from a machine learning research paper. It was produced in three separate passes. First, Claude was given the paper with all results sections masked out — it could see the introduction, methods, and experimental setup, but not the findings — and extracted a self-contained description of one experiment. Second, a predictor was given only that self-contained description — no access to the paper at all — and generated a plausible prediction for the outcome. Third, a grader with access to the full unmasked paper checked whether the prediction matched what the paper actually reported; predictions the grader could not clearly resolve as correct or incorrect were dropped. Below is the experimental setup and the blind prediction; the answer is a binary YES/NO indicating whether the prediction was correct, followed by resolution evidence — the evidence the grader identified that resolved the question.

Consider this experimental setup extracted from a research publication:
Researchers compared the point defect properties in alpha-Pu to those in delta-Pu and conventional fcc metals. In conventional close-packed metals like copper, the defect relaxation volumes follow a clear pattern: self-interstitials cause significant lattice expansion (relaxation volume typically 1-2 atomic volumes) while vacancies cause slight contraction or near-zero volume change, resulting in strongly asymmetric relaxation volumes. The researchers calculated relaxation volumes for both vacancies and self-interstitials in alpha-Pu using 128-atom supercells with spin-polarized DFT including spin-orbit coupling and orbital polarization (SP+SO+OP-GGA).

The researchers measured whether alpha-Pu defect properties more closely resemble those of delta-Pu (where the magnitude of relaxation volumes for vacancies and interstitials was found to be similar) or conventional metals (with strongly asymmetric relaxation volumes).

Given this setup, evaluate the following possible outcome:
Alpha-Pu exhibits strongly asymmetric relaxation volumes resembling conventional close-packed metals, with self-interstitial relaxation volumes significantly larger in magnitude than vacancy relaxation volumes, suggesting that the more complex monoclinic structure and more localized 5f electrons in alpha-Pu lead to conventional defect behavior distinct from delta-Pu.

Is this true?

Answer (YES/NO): YES